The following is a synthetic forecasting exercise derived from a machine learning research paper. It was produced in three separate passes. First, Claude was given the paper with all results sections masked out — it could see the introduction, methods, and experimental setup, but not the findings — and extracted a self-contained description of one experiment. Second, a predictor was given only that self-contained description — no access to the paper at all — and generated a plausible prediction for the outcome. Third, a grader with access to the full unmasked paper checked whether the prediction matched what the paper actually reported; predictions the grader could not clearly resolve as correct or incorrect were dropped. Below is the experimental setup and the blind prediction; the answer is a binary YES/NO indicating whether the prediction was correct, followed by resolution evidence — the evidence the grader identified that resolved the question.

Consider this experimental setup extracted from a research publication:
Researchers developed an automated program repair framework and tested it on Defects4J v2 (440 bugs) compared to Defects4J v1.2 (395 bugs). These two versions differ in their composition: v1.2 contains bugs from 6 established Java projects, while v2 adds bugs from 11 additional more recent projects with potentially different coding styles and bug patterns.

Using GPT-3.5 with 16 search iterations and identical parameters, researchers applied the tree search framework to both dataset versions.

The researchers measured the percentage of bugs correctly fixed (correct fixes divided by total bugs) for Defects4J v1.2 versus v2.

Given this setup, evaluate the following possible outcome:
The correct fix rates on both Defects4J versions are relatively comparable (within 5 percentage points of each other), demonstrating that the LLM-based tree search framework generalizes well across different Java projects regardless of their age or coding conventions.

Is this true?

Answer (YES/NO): NO